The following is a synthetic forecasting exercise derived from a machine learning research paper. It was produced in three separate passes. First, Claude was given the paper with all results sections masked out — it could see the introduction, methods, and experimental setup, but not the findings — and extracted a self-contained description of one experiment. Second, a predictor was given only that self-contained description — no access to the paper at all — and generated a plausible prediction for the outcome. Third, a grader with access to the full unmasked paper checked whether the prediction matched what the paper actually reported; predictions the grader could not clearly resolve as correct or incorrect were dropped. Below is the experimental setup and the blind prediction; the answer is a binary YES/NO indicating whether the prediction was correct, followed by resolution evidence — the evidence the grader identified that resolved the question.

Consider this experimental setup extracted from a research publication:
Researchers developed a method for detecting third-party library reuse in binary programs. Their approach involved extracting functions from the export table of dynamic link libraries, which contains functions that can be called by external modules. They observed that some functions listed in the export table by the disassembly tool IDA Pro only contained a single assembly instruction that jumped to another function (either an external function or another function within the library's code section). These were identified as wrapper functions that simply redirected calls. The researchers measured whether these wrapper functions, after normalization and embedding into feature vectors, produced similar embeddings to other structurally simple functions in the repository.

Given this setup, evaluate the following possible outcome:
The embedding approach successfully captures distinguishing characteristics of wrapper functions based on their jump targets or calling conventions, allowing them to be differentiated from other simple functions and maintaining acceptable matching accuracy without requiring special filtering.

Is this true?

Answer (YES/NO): NO